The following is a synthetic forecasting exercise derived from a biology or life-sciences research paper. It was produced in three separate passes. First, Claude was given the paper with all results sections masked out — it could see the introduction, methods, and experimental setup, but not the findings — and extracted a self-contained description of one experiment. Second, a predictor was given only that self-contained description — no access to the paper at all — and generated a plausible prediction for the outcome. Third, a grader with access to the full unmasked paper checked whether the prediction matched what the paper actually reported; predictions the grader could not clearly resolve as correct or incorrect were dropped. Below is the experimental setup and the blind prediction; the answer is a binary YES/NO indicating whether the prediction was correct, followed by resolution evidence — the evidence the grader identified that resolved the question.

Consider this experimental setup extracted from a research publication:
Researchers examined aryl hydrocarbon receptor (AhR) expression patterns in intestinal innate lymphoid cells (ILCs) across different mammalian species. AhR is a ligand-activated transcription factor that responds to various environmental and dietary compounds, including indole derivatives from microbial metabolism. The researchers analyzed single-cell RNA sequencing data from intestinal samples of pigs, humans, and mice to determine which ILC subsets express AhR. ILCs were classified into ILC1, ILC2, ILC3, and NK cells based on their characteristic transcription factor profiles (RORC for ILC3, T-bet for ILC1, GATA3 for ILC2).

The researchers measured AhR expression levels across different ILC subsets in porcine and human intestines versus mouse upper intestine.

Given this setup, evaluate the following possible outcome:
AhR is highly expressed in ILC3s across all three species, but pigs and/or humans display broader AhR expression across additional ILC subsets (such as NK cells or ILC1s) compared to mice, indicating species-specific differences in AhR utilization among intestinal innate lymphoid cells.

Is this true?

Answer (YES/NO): NO